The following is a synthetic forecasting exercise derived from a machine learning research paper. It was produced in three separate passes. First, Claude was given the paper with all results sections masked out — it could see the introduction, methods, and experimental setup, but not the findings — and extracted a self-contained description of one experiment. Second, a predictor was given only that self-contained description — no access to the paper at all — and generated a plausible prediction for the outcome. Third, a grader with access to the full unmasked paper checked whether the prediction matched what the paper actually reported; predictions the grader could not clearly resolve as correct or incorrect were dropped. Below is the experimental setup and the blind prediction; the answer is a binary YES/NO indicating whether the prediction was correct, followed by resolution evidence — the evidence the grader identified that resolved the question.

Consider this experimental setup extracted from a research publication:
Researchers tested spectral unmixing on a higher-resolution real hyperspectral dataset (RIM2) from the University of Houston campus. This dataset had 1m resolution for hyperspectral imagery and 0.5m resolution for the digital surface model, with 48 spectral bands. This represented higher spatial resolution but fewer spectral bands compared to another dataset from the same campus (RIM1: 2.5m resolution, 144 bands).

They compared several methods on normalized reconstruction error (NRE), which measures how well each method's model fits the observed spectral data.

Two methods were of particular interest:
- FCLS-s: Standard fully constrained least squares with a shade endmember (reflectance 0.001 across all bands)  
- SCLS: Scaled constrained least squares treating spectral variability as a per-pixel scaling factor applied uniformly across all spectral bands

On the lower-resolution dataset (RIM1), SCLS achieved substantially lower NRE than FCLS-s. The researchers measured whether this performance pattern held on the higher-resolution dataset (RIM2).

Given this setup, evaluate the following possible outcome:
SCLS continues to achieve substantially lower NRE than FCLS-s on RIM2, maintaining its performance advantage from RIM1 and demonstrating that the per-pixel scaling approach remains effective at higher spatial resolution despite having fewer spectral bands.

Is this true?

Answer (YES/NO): NO